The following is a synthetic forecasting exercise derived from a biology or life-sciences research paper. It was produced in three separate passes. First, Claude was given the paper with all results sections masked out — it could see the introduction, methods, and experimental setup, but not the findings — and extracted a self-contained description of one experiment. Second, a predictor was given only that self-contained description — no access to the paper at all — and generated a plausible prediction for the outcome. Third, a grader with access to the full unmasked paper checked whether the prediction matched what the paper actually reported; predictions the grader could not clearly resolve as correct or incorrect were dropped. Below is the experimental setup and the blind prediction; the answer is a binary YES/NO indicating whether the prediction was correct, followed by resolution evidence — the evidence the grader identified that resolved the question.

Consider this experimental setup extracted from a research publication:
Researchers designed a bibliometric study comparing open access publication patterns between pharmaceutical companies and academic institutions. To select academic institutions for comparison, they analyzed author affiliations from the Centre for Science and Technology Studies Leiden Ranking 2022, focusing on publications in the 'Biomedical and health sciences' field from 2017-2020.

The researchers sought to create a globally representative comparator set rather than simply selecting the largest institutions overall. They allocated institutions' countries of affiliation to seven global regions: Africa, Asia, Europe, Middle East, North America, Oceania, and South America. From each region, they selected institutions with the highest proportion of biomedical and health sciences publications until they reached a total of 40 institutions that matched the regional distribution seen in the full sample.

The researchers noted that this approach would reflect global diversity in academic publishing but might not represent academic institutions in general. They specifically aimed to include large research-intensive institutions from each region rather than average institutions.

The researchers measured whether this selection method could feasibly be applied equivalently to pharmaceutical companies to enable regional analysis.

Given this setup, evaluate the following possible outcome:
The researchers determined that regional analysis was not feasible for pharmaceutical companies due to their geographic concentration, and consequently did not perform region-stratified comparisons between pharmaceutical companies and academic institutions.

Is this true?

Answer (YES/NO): NO